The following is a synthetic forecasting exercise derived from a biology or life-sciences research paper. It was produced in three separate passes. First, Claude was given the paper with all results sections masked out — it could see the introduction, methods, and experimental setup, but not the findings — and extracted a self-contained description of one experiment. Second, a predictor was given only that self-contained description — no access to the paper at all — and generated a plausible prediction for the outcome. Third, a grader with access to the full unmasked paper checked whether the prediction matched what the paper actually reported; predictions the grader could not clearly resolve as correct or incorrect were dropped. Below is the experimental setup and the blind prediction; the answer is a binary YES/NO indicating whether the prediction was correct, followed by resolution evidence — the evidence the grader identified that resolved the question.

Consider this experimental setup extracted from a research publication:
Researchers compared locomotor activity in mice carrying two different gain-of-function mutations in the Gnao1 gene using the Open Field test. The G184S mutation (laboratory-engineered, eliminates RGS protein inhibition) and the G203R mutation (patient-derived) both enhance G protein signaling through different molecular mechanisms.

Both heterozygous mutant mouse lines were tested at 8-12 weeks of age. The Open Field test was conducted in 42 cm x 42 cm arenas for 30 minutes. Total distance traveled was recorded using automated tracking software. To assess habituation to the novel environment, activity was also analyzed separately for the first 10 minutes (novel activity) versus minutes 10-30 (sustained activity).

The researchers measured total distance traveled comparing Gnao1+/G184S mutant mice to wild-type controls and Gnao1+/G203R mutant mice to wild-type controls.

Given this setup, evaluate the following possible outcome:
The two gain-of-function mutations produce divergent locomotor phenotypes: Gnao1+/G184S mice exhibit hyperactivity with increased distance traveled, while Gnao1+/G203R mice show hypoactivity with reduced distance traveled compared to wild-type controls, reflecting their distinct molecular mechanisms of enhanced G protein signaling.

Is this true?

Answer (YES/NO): NO